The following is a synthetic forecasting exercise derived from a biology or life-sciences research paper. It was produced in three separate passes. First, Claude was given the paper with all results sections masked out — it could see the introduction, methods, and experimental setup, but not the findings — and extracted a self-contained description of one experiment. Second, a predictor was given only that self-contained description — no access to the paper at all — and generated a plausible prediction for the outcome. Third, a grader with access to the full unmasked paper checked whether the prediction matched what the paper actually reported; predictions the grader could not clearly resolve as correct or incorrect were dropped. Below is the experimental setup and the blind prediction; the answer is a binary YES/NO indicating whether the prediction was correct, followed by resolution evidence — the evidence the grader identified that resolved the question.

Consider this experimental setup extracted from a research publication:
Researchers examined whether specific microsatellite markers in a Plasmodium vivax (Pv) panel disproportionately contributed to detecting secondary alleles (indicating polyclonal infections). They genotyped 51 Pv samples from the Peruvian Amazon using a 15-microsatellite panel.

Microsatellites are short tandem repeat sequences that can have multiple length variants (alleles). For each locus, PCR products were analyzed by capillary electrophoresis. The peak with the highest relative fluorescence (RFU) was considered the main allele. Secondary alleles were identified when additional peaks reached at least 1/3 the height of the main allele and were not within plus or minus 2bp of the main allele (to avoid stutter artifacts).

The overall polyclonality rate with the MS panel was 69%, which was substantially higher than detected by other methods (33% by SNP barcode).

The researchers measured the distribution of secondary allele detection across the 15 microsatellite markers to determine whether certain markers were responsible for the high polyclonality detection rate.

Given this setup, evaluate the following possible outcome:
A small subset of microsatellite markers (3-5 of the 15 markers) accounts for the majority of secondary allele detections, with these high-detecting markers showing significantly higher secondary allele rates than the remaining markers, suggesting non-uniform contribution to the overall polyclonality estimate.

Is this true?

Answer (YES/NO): YES